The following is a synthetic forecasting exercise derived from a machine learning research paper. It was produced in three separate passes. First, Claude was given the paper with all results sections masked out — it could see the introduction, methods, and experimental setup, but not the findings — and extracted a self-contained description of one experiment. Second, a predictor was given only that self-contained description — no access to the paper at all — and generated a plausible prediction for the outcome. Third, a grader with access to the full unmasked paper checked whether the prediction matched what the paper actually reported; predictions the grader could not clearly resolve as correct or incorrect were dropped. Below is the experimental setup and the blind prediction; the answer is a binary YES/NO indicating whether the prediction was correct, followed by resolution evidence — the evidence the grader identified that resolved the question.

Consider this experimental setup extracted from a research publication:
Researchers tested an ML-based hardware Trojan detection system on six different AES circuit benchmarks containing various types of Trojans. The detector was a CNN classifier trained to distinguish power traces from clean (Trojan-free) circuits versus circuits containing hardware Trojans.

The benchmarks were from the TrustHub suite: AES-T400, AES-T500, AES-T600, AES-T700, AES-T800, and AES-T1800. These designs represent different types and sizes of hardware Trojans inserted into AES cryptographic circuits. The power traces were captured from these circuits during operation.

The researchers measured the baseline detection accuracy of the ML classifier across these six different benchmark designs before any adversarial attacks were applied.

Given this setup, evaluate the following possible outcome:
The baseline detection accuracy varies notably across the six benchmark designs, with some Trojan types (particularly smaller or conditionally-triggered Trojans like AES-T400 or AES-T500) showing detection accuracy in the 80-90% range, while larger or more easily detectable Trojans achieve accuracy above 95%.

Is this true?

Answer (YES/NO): NO